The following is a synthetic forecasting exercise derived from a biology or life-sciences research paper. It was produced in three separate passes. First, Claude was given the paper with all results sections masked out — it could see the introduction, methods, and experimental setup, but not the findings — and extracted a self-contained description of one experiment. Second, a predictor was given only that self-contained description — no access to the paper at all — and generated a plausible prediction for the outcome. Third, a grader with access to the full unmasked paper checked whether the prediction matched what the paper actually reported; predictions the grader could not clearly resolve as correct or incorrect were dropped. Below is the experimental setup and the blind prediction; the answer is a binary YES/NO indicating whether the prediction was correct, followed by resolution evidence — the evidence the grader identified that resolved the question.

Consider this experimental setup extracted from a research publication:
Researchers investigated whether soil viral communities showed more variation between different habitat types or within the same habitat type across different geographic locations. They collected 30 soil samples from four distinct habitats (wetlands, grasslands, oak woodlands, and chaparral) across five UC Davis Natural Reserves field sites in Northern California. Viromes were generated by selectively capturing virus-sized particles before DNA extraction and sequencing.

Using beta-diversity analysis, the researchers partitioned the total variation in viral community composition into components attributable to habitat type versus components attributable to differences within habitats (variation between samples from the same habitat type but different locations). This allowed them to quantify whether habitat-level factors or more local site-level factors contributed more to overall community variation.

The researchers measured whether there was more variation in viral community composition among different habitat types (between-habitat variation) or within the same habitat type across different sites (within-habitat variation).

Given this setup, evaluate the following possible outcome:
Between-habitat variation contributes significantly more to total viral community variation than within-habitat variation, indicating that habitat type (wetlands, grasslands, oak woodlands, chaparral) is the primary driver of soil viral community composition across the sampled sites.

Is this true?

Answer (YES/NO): NO